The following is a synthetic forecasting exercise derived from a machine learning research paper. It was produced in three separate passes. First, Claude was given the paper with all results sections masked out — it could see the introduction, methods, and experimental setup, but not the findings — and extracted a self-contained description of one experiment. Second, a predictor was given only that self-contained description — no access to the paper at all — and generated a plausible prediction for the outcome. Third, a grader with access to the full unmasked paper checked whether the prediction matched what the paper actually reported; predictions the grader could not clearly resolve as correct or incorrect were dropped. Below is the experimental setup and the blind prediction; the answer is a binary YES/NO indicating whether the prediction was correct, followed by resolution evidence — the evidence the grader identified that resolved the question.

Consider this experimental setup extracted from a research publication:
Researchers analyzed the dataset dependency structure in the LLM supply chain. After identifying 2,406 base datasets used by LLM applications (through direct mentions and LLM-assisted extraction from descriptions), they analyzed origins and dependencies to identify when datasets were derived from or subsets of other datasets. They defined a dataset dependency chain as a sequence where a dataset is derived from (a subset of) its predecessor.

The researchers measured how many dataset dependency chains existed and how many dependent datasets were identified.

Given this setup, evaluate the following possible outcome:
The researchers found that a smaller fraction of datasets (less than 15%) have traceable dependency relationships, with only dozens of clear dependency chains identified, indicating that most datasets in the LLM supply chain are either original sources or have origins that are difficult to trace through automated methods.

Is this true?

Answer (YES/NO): YES